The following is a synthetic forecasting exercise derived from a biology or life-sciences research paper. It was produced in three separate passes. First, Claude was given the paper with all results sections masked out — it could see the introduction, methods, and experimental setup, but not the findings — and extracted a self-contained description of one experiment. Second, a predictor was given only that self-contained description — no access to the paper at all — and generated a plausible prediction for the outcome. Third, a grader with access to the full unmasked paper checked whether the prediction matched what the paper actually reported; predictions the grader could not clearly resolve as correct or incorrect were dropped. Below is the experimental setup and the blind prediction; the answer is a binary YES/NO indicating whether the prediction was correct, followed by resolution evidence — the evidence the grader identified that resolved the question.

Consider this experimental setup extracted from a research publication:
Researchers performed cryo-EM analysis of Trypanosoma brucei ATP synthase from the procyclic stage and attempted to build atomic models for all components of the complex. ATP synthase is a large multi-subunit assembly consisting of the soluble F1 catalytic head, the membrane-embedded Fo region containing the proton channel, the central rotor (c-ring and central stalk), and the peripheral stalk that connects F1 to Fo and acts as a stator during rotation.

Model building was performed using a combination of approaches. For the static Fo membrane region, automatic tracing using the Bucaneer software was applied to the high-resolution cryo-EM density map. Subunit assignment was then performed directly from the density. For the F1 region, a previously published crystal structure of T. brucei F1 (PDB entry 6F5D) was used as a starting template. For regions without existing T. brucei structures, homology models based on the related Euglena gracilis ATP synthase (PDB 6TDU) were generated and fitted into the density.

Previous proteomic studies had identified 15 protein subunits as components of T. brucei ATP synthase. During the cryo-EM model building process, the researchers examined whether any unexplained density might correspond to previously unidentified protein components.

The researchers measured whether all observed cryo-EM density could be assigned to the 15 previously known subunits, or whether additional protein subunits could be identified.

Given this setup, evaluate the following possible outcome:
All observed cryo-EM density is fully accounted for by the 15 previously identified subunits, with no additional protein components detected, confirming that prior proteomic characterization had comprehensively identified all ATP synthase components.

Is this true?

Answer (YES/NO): NO